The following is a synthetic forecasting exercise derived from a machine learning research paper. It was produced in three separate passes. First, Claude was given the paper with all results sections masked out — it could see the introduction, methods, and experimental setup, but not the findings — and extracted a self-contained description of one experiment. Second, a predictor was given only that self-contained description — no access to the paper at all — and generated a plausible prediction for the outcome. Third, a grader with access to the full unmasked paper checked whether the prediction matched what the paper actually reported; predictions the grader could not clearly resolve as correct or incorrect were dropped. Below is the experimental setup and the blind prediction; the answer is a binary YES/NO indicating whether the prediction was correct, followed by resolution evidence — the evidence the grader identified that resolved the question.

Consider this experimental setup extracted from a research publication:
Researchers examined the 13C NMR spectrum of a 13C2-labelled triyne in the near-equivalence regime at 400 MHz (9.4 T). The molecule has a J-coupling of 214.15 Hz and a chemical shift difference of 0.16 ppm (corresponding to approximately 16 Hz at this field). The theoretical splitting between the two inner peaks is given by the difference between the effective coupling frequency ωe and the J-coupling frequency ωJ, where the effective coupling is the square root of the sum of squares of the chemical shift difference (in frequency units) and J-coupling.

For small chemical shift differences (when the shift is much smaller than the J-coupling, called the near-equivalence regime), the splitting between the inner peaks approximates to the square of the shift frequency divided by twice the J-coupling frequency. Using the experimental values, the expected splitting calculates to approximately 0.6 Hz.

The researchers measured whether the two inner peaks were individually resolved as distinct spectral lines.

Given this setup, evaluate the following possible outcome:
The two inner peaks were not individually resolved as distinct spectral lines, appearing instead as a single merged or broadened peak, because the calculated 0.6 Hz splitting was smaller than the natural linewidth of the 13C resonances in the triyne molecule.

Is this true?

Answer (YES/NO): NO